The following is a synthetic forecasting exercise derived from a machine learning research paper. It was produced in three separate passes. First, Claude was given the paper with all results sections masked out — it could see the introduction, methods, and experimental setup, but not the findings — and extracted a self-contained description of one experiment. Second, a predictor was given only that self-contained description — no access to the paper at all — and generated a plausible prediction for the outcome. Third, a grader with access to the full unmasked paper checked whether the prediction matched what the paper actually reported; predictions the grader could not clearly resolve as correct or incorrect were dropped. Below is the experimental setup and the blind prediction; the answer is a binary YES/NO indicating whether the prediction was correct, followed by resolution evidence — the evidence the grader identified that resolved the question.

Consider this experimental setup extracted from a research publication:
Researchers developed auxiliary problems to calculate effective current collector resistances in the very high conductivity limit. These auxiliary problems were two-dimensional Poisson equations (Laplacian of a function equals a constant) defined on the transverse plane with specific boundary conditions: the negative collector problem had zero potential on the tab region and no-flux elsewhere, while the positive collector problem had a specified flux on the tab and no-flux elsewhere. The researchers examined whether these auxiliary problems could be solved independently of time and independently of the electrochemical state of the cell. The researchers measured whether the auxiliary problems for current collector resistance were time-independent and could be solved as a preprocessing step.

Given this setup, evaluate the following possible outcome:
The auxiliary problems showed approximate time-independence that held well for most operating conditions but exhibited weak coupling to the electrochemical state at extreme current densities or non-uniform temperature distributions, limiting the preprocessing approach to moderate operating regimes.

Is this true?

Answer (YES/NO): NO